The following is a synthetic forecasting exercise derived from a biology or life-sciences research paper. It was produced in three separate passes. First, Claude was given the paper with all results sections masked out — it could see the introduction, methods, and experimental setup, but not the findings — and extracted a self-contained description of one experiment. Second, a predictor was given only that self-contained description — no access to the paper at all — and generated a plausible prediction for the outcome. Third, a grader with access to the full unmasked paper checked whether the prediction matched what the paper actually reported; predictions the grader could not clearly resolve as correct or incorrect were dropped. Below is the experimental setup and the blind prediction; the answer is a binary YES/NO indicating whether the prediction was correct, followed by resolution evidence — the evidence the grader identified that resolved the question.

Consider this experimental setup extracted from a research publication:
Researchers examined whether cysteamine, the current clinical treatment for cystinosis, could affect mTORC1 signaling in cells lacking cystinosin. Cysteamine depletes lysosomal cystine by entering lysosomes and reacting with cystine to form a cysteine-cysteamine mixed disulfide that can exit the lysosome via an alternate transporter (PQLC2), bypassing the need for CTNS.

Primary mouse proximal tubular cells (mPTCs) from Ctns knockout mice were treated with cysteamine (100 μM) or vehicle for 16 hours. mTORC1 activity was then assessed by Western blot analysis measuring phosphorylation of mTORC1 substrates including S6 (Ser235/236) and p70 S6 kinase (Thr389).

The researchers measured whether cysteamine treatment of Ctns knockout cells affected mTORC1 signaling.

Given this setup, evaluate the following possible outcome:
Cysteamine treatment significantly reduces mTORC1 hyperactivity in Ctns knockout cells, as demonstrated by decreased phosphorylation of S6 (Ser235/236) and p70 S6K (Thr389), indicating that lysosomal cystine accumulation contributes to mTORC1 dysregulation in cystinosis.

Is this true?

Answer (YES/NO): YES